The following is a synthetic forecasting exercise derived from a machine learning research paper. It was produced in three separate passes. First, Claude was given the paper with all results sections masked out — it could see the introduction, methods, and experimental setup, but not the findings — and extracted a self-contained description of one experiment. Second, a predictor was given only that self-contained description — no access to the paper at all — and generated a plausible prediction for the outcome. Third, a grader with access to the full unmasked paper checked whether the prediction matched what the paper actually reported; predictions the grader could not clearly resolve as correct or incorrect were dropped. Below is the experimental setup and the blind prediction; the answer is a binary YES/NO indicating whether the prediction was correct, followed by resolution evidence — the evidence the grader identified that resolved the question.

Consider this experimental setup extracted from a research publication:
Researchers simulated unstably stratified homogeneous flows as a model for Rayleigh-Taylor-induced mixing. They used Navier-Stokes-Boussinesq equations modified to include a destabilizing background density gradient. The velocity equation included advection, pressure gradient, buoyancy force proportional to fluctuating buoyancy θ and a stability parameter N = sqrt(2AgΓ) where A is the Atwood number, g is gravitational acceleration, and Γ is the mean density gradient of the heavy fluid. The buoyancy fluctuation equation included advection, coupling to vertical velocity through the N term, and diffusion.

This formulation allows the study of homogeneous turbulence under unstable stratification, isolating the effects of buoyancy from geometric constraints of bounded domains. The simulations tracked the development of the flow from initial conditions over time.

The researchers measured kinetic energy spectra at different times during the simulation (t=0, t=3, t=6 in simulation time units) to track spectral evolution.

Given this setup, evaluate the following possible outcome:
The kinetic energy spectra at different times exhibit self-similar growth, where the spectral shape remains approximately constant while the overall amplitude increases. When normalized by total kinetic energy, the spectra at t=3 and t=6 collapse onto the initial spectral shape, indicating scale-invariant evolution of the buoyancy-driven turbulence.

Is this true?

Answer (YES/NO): NO